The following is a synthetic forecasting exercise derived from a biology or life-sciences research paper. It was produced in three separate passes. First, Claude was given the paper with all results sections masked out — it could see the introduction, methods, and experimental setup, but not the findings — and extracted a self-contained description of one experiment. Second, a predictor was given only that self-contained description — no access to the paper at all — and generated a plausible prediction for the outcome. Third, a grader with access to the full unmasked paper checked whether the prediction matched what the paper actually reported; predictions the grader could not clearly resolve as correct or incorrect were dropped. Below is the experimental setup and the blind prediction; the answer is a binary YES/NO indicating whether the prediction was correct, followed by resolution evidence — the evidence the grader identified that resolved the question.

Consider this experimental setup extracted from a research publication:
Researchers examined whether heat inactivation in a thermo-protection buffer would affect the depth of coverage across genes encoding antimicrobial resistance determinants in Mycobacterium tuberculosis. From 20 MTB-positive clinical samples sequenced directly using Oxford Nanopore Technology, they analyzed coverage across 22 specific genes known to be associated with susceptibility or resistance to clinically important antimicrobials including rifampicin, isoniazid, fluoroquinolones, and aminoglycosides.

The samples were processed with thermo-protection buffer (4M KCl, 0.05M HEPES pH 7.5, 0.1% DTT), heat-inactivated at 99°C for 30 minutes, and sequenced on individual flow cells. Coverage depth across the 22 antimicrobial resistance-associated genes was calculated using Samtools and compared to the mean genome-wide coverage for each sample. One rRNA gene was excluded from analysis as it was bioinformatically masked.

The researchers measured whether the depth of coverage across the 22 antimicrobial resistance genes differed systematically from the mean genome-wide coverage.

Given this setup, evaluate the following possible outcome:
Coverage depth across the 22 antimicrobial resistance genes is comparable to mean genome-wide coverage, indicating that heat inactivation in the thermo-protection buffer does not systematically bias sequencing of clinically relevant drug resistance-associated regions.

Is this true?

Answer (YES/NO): YES